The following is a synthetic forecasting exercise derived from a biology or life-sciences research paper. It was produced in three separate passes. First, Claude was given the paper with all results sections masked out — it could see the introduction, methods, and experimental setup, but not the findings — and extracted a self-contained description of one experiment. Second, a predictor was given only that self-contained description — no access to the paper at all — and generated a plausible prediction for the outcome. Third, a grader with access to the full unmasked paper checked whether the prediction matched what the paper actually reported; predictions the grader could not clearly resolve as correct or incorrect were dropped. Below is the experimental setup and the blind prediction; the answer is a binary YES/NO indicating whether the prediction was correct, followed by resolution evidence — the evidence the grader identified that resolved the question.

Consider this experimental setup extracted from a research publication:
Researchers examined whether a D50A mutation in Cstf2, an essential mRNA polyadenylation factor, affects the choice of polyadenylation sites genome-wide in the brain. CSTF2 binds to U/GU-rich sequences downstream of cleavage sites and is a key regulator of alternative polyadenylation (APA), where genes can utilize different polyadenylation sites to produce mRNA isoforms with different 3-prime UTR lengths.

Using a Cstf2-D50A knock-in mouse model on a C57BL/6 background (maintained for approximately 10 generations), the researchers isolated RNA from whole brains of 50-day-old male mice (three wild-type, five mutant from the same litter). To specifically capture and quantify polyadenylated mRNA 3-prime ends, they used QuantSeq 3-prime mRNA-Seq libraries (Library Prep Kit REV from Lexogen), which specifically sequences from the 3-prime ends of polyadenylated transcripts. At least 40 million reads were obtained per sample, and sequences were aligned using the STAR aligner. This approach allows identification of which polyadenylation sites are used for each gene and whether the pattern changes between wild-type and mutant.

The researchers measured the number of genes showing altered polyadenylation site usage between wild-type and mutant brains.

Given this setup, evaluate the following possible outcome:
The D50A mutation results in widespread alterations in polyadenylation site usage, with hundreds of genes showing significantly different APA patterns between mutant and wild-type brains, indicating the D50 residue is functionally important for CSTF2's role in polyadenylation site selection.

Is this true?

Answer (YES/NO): YES